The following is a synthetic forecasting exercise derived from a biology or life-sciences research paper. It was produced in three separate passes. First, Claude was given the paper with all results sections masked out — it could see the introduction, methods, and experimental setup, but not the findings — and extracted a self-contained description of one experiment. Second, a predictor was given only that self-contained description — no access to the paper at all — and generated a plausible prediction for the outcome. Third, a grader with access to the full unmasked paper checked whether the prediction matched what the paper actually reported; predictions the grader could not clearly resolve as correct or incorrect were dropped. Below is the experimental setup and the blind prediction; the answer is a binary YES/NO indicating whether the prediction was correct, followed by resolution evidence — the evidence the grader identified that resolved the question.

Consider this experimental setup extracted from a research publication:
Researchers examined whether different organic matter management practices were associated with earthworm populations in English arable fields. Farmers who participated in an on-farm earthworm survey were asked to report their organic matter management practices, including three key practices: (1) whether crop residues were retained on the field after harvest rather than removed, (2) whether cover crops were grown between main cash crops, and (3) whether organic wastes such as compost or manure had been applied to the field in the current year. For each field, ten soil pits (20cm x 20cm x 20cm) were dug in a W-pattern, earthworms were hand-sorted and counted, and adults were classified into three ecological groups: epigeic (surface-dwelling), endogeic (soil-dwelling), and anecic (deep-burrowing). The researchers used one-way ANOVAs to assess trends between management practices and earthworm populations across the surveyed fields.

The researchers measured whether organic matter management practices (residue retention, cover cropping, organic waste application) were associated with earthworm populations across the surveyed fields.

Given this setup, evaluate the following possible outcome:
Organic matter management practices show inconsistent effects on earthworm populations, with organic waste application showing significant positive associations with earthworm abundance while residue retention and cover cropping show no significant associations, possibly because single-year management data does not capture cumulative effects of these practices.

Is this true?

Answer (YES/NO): NO